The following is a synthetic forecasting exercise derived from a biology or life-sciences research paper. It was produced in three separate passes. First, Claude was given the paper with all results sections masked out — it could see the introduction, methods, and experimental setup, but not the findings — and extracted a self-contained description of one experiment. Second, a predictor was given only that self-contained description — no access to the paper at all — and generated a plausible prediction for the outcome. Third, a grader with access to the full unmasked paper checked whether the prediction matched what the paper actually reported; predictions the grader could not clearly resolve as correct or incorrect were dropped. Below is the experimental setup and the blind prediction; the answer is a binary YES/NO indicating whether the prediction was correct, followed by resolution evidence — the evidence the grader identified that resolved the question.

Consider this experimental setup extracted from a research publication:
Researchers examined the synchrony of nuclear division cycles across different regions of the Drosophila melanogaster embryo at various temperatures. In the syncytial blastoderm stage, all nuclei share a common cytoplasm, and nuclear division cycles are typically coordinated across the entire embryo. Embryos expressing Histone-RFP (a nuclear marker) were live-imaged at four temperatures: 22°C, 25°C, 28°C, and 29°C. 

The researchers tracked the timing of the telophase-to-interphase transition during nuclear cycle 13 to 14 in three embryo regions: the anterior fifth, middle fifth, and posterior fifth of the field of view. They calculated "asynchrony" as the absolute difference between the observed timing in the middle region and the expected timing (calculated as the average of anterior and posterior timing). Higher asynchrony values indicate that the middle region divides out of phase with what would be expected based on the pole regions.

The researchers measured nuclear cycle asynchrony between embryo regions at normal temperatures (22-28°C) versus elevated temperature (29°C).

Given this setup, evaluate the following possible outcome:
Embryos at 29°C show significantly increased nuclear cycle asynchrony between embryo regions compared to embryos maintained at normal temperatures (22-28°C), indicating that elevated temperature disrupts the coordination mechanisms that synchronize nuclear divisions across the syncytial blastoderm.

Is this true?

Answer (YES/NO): YES